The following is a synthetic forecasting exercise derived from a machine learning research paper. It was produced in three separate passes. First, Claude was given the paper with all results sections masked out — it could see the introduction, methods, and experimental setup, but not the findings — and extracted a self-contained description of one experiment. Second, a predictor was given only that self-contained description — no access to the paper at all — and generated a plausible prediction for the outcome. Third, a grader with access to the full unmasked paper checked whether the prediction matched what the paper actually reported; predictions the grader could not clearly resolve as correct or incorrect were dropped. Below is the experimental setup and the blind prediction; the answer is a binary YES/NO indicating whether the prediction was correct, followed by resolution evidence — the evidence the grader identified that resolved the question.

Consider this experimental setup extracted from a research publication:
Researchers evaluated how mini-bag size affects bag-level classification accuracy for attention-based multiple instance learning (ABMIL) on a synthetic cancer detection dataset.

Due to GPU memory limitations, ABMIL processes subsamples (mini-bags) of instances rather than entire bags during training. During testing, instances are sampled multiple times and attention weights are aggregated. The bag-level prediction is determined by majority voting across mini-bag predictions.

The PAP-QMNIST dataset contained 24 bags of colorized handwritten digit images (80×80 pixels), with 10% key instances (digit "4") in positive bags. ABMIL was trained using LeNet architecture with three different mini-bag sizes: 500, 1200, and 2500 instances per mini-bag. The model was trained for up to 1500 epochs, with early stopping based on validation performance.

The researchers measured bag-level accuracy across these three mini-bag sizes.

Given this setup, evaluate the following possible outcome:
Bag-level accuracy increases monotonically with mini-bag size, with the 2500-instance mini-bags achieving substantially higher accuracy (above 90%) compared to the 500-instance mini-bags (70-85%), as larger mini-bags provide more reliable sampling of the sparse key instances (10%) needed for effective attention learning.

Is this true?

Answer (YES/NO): NO